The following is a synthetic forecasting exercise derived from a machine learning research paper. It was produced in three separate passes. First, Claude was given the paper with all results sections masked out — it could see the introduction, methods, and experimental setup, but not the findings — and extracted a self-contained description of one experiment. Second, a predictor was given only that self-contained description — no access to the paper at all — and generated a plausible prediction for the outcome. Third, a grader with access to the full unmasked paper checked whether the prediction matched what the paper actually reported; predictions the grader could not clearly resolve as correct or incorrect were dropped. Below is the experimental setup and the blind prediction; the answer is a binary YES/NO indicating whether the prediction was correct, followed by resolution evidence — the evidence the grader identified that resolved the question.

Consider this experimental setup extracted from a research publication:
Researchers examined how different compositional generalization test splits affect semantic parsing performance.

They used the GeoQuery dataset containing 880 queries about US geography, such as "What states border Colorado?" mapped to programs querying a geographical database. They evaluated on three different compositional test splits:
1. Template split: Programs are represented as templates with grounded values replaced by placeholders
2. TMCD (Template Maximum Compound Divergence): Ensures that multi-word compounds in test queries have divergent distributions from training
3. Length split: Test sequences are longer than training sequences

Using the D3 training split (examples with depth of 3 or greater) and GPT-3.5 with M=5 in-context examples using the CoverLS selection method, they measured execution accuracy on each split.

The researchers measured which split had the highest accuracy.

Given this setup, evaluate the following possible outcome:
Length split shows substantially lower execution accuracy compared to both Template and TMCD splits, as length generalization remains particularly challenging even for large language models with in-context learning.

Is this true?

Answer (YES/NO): YES